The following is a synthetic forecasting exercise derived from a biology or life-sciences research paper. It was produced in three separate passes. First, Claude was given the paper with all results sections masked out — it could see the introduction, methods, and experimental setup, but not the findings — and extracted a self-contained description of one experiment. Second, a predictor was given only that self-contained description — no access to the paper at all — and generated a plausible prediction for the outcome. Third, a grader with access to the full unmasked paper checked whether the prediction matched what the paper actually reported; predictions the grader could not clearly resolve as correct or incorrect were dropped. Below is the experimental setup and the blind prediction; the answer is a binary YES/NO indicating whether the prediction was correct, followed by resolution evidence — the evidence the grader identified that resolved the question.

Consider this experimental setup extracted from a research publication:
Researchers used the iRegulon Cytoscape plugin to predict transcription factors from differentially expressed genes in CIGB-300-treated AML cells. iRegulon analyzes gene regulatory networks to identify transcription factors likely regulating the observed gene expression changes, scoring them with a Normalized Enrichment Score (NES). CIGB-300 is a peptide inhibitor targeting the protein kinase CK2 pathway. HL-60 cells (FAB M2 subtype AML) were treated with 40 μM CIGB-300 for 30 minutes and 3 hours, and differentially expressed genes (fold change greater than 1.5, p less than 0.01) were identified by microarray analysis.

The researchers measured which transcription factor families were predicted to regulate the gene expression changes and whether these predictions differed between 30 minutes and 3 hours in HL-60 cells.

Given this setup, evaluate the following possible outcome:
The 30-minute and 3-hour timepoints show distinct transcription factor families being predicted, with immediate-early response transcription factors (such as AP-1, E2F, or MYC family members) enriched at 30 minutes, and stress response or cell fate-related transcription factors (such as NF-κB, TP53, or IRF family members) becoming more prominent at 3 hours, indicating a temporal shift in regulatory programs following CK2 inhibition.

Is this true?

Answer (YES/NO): NO